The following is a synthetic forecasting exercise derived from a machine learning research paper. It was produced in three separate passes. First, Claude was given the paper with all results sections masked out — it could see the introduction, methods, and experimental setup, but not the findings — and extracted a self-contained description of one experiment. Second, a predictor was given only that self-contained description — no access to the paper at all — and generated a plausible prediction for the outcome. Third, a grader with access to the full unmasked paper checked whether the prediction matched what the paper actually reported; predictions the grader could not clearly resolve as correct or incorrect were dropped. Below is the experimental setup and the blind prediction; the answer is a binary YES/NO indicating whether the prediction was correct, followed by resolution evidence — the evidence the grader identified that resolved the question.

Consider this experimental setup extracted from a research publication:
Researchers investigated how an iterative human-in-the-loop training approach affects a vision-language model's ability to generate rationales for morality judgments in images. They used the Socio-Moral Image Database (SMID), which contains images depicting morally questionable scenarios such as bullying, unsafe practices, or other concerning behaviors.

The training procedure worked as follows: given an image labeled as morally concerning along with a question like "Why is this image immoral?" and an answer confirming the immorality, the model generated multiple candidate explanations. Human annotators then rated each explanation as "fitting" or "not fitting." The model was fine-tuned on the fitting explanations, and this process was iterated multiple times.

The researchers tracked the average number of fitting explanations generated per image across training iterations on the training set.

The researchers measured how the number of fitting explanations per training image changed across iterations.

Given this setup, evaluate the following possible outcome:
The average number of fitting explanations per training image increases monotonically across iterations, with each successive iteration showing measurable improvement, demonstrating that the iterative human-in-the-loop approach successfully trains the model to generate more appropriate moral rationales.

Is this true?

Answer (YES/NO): YES